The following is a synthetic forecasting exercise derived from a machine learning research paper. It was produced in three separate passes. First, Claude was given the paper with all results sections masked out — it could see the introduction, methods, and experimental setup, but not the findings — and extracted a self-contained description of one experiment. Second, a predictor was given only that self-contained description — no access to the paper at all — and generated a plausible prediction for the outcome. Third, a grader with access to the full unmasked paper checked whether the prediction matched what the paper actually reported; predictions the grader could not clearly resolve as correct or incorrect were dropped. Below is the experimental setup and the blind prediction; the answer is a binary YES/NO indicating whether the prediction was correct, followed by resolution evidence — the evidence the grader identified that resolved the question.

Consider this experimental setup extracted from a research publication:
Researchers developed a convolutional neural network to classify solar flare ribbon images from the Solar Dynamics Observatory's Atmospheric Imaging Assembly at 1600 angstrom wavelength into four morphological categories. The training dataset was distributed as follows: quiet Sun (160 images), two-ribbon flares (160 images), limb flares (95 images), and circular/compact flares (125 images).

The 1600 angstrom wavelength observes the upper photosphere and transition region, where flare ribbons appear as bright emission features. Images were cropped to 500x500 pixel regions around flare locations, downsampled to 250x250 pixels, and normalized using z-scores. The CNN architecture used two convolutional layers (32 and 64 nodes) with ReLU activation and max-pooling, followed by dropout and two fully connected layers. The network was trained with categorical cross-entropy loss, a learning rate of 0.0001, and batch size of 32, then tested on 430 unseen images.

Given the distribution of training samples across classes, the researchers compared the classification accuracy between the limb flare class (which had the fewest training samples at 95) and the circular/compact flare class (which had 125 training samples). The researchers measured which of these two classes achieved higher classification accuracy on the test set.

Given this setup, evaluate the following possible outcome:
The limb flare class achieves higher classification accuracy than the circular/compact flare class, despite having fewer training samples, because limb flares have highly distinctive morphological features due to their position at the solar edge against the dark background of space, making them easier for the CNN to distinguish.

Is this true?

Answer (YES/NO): YES